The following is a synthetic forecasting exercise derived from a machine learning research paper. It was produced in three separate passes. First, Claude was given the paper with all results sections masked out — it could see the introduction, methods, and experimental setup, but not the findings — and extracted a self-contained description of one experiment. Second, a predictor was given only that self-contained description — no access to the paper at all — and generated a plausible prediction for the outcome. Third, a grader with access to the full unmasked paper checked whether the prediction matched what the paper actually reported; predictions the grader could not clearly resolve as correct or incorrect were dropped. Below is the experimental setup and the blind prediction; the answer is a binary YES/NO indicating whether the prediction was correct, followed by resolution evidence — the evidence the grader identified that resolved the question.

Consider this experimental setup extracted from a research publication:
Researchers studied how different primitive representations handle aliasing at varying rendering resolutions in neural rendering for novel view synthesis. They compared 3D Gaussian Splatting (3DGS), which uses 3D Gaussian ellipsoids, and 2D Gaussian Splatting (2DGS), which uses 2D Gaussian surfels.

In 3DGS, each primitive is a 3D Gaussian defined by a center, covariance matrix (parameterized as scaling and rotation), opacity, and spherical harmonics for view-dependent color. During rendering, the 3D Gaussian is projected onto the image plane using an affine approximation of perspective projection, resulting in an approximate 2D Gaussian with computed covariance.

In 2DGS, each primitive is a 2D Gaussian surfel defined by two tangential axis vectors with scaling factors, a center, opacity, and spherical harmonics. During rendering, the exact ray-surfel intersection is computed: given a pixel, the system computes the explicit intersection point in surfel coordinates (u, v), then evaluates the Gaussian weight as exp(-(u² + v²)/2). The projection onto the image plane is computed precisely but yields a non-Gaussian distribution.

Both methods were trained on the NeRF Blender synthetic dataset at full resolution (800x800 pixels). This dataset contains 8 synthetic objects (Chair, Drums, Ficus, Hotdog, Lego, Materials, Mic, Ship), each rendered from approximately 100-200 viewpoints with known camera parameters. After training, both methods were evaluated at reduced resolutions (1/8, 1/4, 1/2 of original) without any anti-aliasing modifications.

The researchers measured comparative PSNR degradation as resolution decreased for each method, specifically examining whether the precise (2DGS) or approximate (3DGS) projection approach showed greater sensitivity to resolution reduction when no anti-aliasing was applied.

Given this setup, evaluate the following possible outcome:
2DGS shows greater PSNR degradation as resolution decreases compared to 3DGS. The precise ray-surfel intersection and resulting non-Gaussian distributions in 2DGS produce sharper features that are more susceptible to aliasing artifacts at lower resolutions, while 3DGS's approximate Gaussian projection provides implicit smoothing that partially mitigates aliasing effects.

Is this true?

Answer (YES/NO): YES